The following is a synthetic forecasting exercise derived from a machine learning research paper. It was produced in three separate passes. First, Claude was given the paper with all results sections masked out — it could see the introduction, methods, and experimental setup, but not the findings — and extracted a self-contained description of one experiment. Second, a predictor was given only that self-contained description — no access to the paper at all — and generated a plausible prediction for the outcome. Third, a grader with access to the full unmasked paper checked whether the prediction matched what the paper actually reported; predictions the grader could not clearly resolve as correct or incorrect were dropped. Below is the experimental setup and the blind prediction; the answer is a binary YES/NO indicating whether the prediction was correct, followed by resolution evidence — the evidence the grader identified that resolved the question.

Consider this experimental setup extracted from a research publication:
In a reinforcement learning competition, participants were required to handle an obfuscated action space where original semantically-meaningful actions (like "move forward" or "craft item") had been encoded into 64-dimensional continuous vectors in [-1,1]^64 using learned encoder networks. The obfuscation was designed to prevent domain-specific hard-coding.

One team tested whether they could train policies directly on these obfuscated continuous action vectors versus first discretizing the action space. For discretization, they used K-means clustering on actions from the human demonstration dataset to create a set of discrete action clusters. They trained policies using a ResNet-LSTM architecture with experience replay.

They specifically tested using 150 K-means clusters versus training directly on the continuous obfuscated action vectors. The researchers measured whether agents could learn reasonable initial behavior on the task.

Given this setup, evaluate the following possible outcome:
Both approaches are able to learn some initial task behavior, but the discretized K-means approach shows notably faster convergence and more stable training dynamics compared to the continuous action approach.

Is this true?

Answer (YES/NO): NO